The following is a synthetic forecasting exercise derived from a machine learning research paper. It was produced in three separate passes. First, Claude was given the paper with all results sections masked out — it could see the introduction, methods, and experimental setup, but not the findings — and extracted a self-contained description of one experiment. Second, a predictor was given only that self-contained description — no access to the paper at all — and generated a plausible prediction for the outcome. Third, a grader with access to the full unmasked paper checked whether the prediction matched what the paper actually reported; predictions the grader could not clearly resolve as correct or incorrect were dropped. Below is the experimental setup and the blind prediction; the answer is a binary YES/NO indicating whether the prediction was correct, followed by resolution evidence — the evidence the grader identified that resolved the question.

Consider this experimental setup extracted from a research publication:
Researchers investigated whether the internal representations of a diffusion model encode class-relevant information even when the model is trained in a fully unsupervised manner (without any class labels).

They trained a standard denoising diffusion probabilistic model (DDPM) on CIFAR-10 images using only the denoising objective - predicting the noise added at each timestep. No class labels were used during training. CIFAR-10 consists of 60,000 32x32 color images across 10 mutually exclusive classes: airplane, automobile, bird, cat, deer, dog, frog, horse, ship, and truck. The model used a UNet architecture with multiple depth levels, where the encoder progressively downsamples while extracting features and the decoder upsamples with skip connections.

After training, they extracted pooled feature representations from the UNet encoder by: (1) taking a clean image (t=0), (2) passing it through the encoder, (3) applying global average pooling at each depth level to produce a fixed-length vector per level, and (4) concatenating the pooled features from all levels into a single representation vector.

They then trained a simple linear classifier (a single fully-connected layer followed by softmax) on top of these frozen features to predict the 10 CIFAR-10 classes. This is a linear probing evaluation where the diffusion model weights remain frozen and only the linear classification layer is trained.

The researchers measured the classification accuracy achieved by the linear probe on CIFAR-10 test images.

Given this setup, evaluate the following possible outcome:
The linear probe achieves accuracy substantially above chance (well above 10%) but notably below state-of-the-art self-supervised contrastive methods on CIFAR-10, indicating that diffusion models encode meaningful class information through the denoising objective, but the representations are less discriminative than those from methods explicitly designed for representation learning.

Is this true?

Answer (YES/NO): YES